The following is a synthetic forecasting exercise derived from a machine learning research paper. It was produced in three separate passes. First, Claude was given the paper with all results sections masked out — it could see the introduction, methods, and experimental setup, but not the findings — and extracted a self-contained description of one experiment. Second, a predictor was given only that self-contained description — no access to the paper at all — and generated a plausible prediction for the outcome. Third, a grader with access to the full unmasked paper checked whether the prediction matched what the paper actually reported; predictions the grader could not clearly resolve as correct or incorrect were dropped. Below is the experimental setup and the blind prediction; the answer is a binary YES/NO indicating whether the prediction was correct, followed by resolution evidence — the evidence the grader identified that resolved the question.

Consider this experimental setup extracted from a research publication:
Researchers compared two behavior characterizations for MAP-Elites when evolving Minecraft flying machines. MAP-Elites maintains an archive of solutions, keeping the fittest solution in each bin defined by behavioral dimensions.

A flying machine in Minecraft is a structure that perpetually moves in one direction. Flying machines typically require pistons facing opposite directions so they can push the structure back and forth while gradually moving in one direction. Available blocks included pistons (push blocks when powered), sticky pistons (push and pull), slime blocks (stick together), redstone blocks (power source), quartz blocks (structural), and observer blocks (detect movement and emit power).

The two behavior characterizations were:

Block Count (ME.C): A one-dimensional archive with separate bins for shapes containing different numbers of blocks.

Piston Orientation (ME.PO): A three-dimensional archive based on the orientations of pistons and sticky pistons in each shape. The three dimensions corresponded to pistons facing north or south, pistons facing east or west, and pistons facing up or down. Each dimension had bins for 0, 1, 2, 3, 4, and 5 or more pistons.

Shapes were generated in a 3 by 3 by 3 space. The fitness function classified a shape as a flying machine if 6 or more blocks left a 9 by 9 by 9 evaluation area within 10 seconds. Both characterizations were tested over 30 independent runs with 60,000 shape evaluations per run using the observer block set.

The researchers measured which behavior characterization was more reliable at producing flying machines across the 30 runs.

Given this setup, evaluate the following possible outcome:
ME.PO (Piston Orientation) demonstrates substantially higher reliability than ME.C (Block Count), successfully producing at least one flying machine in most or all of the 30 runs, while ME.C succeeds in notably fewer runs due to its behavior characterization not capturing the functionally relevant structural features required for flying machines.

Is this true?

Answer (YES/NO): YES